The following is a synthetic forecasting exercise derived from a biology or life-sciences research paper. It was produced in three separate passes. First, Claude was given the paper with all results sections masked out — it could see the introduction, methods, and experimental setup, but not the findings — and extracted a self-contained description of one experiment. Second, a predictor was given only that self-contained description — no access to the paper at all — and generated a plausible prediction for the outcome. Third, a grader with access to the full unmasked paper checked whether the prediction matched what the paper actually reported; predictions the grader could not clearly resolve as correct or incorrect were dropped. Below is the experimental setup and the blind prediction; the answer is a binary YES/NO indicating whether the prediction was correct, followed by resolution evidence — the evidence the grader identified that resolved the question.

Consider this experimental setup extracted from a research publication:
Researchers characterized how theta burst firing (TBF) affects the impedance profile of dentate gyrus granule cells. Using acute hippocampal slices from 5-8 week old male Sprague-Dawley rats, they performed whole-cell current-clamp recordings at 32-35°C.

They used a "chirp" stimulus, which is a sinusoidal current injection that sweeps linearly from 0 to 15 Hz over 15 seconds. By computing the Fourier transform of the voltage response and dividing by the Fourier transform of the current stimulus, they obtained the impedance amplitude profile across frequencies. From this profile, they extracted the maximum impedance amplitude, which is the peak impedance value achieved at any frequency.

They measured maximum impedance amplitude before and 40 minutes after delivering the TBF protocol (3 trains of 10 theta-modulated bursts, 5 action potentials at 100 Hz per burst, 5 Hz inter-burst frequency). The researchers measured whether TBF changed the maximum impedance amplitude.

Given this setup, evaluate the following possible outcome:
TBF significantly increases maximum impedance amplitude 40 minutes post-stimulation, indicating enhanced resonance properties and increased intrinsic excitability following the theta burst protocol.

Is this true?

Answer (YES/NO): NO